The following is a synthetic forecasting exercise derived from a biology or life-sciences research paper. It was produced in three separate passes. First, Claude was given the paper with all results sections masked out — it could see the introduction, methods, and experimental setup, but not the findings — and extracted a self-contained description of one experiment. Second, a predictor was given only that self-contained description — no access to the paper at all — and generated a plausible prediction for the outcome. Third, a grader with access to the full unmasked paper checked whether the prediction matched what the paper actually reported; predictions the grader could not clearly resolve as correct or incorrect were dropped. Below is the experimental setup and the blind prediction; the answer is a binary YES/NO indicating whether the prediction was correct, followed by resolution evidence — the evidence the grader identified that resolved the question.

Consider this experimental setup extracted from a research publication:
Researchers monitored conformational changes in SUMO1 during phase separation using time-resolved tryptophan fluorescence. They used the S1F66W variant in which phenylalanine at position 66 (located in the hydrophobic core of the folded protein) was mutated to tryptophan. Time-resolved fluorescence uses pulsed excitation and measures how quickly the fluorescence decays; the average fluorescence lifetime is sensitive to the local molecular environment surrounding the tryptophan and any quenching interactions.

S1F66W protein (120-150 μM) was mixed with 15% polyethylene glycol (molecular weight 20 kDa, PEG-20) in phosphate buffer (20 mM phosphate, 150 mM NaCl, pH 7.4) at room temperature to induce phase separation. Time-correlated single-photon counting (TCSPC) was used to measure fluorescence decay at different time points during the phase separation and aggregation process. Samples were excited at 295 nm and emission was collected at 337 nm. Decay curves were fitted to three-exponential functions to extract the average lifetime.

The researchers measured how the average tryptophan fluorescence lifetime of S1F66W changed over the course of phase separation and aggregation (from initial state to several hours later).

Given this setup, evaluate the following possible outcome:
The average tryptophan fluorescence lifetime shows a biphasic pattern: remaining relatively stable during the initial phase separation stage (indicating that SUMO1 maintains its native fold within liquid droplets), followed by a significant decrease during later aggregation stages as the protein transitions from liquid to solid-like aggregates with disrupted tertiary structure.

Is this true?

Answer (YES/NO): NO